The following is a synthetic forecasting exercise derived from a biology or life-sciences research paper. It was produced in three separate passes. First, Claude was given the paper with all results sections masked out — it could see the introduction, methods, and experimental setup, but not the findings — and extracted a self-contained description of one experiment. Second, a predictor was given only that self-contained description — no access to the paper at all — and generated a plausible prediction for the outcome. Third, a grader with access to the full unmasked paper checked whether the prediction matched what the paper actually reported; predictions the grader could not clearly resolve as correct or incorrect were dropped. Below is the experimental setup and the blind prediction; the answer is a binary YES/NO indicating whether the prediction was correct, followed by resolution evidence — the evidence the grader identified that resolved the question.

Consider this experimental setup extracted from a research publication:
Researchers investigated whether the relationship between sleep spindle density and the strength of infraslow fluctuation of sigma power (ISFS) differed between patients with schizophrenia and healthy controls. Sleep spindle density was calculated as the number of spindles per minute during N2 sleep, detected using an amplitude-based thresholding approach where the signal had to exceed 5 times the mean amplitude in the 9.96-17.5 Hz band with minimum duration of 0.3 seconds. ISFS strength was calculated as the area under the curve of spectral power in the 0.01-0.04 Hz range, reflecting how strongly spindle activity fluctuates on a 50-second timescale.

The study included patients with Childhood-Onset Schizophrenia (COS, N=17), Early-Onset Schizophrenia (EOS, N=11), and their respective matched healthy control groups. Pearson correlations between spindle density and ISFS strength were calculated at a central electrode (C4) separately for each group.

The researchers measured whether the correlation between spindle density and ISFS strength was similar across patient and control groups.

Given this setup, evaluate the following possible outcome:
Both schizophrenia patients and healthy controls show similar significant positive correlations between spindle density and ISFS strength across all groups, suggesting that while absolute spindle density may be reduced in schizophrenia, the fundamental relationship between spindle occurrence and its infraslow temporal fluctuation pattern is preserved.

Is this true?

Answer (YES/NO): NO